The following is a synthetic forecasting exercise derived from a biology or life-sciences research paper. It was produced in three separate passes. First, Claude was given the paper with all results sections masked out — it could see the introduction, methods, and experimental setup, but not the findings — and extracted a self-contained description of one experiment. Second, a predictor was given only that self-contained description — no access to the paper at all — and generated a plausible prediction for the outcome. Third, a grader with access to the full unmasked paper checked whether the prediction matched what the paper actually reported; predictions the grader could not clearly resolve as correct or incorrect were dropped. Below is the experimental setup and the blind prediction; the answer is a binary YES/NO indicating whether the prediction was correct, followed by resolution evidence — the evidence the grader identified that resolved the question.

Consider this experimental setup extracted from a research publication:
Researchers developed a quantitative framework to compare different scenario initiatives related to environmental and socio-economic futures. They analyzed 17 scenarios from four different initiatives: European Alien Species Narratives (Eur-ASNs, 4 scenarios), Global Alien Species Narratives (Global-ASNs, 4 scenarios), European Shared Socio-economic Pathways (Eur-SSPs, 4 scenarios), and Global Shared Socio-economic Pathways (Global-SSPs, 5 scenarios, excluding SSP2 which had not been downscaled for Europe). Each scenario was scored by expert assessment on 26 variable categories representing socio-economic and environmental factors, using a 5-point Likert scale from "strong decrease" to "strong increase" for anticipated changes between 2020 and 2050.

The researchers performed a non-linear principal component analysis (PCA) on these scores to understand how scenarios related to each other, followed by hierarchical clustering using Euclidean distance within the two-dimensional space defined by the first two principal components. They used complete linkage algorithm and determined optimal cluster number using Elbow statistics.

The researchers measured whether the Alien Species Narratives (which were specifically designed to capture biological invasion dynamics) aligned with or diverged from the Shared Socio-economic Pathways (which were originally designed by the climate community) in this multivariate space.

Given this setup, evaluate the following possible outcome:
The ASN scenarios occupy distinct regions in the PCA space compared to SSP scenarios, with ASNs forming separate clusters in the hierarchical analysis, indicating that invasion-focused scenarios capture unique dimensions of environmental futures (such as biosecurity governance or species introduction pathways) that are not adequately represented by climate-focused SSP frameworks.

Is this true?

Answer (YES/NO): NO